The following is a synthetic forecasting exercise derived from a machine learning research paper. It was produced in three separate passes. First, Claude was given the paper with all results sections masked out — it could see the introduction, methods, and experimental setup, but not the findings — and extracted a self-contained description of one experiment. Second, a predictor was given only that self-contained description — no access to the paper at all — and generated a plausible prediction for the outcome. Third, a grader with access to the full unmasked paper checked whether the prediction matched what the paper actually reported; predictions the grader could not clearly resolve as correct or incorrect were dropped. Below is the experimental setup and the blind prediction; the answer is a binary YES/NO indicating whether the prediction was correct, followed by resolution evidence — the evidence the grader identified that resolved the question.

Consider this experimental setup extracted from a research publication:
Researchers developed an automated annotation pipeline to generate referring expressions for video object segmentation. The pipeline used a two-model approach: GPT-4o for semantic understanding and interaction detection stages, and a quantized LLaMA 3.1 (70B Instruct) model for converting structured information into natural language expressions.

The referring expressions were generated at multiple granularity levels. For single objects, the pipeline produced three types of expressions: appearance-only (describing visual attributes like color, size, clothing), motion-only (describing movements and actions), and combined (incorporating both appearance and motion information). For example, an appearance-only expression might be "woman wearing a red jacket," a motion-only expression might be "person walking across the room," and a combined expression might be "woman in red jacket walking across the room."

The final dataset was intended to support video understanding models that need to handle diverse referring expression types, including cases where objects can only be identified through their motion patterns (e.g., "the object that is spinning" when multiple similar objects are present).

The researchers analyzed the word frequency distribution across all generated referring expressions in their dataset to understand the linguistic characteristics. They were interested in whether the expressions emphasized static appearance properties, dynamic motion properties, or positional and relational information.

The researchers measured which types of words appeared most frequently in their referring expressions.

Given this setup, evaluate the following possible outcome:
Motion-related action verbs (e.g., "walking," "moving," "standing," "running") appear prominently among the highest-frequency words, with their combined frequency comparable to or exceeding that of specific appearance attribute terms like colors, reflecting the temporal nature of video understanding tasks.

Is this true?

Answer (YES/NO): NO